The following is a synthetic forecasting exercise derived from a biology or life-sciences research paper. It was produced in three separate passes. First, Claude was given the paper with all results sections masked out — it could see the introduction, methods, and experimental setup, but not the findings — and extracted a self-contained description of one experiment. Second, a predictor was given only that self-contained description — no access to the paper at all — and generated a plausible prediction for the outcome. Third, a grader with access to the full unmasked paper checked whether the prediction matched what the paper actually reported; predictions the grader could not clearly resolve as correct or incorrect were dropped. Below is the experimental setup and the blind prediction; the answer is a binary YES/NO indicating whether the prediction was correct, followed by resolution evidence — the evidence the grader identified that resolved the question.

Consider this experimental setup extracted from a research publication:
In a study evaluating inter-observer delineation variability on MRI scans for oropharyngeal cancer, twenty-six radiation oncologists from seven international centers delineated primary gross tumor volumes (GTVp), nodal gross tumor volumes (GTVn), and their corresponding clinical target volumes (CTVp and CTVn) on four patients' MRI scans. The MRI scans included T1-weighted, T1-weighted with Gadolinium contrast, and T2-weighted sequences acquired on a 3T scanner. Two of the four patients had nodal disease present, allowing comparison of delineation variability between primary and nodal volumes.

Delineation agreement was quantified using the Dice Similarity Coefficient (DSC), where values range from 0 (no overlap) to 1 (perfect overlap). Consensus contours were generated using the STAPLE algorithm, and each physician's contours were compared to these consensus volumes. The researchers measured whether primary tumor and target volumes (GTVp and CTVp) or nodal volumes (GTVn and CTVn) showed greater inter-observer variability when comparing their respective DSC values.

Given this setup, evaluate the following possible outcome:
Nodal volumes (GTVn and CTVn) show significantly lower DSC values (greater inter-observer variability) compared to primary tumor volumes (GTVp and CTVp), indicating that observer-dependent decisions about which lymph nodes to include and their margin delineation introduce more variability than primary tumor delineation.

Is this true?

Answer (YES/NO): NO